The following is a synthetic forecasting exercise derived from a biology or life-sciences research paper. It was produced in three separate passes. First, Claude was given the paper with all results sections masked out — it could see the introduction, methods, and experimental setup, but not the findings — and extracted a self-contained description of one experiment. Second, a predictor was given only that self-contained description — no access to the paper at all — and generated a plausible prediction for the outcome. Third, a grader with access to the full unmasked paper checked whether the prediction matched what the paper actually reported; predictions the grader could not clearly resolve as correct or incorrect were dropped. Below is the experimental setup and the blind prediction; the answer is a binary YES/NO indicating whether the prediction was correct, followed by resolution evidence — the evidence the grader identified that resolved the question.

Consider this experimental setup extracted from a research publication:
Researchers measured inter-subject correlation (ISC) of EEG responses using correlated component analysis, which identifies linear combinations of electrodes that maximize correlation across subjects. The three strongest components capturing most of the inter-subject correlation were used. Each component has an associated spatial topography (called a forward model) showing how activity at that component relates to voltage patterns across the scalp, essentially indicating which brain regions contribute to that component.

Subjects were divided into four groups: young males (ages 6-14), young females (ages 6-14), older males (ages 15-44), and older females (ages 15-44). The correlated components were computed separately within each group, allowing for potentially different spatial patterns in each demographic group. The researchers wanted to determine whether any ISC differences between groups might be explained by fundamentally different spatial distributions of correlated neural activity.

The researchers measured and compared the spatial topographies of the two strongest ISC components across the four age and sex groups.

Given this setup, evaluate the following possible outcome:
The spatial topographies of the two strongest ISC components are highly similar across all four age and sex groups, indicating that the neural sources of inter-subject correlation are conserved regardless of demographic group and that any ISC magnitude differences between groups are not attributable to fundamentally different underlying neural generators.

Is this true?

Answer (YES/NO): YES